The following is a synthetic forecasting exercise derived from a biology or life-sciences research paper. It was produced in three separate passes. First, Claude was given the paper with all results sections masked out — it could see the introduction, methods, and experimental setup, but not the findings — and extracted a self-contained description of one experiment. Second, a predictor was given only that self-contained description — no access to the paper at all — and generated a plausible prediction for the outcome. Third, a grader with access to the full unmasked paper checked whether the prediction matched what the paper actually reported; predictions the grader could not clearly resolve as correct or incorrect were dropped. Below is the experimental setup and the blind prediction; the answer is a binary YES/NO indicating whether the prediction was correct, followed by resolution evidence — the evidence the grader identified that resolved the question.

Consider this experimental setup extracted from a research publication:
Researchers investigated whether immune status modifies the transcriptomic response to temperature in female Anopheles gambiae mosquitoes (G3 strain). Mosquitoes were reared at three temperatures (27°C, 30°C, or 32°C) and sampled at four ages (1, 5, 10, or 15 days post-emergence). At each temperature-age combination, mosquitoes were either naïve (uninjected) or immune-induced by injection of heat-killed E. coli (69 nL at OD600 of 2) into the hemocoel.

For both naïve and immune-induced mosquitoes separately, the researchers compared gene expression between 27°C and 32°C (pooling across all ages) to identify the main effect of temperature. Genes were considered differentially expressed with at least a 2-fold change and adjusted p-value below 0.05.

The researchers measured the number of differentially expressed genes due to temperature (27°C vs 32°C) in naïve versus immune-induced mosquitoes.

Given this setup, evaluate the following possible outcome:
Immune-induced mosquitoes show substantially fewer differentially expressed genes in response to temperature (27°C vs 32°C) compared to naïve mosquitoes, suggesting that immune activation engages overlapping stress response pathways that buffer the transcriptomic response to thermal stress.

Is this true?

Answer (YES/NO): NO